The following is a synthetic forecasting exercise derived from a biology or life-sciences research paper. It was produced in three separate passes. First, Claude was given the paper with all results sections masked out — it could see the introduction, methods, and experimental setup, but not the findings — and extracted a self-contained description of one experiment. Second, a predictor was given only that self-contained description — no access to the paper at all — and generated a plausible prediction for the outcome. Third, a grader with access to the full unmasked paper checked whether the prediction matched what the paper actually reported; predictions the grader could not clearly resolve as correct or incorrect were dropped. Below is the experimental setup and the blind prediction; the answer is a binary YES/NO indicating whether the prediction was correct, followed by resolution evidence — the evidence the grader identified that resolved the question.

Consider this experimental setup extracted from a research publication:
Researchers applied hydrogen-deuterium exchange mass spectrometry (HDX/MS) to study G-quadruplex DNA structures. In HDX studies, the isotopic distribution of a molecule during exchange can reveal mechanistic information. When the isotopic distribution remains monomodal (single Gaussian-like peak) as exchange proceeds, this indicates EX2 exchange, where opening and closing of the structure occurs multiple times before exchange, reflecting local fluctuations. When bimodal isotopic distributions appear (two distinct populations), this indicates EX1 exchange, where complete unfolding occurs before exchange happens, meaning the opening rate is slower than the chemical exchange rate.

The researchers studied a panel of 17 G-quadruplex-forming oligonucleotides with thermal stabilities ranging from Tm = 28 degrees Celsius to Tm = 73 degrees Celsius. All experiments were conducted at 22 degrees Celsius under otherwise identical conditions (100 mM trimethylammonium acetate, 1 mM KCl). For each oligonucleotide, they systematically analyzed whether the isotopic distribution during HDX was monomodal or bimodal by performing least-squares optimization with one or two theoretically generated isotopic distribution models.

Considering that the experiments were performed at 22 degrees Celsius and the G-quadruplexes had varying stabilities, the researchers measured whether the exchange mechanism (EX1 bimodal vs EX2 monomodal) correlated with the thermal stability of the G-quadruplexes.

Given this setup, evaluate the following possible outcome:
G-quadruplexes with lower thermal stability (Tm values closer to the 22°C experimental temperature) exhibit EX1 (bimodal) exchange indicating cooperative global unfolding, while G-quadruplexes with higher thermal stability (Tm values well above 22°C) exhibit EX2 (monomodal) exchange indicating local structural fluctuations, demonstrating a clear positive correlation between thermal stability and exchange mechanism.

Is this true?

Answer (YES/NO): YES